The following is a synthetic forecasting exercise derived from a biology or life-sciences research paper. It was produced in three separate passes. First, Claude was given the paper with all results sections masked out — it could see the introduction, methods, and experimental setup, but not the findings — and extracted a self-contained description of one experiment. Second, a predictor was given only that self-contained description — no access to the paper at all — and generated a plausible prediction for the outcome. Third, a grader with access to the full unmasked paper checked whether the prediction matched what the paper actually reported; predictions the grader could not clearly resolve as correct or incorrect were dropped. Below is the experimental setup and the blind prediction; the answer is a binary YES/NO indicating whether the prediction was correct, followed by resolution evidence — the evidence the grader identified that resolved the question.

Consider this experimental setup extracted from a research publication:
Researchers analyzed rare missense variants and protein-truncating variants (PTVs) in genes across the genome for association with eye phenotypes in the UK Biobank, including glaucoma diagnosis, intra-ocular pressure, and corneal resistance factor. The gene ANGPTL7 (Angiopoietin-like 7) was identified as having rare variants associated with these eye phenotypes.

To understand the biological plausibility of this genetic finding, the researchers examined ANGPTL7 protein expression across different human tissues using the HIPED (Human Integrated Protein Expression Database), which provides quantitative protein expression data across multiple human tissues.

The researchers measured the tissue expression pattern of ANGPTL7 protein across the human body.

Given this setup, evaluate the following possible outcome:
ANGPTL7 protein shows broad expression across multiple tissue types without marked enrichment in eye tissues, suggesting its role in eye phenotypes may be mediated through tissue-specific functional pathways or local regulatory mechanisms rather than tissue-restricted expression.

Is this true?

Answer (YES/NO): NO